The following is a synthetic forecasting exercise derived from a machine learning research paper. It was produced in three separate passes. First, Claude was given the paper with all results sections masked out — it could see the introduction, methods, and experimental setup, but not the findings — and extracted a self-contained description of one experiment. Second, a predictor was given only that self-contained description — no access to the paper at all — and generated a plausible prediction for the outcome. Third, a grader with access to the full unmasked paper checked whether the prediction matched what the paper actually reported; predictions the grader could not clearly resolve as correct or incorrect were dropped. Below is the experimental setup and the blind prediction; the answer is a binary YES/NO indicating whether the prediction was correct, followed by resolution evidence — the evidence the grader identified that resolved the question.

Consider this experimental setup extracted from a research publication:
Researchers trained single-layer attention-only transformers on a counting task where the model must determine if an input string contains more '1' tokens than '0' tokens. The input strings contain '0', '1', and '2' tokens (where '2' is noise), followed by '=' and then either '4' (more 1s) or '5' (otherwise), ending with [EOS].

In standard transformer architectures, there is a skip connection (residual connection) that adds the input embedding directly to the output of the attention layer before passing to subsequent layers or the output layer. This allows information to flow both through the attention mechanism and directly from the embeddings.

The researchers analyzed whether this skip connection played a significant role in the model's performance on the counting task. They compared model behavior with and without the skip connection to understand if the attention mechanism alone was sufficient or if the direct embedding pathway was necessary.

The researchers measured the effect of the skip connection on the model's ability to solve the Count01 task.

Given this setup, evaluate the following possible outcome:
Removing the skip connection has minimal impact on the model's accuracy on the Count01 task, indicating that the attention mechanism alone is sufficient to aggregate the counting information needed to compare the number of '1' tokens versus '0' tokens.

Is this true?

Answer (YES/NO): YES